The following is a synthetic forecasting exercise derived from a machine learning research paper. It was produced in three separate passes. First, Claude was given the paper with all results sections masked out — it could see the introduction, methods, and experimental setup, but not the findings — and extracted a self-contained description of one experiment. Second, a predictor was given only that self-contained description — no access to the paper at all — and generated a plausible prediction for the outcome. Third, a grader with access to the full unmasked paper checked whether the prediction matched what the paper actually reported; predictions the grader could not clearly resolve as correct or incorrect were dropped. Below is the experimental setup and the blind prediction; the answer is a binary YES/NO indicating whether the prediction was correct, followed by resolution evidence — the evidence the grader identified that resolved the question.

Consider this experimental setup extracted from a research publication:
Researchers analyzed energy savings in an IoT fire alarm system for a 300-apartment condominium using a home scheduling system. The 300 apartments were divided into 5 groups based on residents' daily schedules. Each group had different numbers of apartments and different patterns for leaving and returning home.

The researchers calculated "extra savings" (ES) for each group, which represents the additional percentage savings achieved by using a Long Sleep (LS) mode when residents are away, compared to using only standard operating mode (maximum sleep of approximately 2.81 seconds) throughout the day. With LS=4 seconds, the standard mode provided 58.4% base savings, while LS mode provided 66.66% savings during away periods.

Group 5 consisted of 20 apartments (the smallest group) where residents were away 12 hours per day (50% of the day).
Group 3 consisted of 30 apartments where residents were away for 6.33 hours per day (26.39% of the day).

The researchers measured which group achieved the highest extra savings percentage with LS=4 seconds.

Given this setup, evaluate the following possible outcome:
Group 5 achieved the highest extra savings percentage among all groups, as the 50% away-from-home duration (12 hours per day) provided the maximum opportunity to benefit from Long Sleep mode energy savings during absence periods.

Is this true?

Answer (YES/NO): YES